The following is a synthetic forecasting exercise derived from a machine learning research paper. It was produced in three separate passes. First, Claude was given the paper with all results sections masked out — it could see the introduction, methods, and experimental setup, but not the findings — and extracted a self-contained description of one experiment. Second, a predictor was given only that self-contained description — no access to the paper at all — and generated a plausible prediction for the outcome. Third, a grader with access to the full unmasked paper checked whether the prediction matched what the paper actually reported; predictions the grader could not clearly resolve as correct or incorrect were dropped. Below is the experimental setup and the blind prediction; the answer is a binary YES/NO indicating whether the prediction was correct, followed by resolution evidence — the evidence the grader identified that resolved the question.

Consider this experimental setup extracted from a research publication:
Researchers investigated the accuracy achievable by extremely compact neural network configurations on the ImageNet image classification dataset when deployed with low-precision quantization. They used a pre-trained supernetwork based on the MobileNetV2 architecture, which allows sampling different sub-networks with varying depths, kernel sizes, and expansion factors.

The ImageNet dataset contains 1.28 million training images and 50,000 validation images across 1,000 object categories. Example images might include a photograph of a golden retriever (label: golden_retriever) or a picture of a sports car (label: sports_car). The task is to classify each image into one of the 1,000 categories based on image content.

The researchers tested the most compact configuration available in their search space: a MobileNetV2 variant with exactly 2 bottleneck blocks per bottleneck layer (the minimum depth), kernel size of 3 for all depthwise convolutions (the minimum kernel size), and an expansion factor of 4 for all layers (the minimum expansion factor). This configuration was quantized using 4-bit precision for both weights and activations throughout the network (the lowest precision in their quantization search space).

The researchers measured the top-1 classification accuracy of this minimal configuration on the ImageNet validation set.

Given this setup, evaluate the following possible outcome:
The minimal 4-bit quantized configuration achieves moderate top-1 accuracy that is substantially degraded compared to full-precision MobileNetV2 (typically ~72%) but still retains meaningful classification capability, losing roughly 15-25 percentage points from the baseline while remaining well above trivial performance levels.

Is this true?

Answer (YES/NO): NO